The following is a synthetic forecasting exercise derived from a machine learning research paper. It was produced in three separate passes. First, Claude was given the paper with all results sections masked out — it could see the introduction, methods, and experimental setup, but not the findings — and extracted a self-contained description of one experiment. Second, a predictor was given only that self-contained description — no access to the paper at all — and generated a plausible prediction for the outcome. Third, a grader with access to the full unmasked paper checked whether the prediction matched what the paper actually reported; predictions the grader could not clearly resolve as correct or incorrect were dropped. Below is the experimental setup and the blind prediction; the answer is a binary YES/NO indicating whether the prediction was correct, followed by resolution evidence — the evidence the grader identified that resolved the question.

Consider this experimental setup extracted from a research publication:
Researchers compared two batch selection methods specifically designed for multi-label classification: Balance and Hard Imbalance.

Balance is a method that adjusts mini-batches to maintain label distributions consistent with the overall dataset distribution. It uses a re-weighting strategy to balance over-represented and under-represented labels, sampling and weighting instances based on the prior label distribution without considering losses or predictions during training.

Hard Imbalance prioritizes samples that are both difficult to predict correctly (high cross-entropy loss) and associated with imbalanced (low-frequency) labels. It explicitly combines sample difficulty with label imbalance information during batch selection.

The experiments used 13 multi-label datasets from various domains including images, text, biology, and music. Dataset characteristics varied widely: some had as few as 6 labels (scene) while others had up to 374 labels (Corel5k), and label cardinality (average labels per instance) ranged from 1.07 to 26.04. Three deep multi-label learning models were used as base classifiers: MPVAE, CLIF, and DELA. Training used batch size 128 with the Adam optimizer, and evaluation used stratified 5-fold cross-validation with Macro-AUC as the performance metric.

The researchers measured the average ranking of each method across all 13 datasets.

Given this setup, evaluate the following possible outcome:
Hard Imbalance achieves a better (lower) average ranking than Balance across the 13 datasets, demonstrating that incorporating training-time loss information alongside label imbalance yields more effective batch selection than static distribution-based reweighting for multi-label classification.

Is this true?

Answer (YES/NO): YES